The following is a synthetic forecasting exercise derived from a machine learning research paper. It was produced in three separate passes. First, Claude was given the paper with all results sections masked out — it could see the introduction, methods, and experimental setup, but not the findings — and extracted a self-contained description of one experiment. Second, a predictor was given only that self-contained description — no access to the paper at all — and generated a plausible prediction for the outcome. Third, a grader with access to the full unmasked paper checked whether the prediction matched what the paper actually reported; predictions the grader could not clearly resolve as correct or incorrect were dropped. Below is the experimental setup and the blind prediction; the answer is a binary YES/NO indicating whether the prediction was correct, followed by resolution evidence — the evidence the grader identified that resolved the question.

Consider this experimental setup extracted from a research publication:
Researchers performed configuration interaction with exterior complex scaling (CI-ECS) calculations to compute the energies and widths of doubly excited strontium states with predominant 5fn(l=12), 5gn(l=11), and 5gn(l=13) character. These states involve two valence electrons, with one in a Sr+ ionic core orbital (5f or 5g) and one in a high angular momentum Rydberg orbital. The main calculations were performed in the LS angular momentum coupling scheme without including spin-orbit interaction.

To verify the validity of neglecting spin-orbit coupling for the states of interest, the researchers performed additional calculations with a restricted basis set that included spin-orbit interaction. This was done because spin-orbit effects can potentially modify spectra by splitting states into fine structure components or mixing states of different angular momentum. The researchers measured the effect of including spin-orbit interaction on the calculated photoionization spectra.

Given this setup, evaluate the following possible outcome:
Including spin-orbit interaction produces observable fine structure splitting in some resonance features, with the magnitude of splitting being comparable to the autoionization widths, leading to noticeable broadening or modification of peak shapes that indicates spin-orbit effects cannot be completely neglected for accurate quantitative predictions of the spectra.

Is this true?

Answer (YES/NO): NO